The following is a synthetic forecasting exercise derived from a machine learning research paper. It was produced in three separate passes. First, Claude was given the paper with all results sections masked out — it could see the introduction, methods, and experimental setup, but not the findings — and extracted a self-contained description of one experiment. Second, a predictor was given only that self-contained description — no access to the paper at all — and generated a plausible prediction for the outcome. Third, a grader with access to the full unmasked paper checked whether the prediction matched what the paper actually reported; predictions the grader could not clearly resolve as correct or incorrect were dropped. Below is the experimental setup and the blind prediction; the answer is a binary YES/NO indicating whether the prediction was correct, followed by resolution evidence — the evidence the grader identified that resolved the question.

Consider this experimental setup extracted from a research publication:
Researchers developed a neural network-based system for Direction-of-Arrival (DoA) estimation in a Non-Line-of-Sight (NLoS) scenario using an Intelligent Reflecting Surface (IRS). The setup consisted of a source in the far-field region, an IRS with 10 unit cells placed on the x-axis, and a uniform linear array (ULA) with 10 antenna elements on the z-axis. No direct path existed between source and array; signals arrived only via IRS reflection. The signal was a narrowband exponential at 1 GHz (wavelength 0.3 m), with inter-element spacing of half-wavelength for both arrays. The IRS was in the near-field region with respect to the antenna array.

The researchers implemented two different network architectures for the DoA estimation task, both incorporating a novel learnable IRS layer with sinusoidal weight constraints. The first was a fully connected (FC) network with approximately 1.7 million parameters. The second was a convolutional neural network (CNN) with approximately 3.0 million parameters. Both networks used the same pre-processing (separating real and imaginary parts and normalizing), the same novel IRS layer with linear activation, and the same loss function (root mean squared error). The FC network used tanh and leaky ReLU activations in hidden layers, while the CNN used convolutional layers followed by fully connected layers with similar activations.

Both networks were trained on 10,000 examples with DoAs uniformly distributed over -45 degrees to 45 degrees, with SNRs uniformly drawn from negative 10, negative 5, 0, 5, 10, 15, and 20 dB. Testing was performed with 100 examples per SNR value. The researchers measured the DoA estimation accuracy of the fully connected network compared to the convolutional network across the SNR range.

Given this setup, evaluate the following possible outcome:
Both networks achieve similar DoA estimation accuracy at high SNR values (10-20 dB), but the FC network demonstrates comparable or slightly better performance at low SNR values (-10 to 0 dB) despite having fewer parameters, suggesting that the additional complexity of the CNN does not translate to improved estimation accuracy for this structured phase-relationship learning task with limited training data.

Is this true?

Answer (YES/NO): NO